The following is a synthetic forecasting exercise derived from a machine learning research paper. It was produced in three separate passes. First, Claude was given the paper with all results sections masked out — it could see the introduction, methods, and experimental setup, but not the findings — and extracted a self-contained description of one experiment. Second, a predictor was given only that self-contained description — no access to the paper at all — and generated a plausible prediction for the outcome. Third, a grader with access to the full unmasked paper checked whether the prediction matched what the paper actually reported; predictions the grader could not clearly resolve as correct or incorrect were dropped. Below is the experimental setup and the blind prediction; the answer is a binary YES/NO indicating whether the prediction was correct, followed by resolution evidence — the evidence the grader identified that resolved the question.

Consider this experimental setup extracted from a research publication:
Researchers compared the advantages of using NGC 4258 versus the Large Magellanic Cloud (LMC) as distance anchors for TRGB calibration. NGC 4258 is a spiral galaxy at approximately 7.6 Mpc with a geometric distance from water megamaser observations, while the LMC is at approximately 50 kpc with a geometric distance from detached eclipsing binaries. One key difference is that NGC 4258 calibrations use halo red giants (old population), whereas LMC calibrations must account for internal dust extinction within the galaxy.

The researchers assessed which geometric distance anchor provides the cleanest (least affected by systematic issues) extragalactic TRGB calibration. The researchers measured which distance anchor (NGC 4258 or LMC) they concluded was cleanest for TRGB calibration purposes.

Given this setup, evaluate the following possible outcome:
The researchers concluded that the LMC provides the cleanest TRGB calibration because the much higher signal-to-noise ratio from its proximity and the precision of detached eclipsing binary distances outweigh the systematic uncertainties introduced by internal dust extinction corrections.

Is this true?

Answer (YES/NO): NO